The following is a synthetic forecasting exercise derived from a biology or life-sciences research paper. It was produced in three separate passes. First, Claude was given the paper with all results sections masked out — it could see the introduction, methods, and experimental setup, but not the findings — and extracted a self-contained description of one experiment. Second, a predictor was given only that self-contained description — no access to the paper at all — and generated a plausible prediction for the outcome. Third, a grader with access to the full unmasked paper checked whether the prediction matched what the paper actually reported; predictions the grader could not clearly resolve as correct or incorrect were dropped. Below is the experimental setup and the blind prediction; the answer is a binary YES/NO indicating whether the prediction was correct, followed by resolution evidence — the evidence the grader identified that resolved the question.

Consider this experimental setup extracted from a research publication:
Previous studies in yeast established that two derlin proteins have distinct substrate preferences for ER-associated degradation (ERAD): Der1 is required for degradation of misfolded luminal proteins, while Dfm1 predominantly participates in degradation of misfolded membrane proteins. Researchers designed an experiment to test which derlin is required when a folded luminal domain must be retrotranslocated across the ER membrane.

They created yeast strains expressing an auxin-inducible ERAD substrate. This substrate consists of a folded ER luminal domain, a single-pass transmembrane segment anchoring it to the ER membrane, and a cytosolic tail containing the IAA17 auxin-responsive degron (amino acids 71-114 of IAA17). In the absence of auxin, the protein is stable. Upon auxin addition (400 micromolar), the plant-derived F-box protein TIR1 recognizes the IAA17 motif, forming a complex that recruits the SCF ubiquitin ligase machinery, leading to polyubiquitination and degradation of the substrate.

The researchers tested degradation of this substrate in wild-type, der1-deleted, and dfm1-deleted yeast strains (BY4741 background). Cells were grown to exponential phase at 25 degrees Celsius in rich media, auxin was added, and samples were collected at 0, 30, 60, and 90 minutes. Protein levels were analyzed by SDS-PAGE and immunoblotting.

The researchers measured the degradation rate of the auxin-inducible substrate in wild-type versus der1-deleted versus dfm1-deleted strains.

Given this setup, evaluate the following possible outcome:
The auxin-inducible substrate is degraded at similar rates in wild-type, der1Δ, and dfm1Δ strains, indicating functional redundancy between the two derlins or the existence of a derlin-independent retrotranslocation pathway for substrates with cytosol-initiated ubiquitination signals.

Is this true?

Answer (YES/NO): NO